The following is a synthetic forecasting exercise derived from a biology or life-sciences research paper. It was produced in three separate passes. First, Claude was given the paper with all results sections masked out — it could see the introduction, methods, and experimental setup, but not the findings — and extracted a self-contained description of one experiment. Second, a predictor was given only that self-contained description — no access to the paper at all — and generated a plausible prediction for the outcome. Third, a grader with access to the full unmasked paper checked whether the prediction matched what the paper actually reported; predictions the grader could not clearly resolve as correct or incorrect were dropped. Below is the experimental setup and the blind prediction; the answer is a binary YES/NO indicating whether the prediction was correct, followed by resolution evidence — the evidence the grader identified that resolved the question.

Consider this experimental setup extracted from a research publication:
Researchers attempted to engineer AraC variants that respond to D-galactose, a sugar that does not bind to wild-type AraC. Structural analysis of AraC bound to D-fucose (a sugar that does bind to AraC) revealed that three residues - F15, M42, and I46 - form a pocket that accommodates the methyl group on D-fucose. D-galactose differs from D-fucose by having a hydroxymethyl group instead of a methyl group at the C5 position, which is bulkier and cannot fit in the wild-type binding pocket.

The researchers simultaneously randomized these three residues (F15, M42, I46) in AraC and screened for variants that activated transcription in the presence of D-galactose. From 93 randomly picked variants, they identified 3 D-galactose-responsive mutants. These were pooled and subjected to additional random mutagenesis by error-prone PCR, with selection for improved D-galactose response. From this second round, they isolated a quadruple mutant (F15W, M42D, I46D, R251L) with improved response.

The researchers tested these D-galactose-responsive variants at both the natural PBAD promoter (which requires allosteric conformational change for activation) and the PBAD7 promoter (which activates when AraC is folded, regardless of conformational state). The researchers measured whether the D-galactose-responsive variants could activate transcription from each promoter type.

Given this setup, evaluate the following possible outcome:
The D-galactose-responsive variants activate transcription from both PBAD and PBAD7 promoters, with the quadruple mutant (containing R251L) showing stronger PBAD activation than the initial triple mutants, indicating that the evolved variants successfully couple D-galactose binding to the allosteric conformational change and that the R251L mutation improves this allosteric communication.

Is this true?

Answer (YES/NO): NO